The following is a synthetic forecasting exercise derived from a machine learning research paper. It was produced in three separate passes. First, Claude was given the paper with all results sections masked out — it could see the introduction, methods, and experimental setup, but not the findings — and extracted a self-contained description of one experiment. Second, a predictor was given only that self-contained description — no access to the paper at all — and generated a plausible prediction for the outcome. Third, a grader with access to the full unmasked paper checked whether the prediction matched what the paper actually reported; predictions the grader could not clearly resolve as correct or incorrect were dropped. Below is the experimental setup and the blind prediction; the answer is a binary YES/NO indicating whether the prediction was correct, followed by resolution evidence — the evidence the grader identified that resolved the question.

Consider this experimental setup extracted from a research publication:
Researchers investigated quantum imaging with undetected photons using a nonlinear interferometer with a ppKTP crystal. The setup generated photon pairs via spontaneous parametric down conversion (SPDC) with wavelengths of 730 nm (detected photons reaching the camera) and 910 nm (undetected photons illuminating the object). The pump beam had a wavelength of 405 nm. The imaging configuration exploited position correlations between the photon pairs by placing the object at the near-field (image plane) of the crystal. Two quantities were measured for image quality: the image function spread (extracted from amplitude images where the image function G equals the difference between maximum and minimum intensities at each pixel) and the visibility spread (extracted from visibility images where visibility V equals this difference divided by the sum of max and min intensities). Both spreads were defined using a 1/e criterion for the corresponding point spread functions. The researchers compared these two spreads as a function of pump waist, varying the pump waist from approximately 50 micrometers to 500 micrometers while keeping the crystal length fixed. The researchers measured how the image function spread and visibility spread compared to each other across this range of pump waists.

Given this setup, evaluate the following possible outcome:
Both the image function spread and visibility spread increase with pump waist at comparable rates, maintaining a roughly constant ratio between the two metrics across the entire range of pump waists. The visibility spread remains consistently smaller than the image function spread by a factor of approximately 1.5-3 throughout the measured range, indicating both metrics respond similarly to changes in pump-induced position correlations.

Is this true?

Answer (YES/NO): NO